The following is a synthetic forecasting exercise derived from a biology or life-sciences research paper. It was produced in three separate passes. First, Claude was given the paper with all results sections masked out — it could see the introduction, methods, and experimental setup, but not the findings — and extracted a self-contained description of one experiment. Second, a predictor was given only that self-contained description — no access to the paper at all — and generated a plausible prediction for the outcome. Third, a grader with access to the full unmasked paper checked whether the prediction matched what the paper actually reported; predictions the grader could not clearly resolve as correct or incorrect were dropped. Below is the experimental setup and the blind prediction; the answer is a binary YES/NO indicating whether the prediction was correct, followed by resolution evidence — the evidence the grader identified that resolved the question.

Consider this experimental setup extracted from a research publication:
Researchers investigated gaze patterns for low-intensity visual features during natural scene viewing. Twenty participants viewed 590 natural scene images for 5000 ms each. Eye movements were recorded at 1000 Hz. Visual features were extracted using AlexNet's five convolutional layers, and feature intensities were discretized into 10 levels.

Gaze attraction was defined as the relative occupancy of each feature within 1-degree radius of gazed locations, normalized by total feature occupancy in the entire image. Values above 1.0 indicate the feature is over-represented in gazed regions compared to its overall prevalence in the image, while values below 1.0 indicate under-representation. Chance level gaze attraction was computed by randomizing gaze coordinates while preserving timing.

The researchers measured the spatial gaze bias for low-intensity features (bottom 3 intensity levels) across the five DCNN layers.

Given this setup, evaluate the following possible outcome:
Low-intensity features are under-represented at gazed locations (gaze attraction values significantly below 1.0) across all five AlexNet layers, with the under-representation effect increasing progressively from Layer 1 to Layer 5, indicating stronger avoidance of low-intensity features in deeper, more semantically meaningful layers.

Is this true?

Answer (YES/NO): NO